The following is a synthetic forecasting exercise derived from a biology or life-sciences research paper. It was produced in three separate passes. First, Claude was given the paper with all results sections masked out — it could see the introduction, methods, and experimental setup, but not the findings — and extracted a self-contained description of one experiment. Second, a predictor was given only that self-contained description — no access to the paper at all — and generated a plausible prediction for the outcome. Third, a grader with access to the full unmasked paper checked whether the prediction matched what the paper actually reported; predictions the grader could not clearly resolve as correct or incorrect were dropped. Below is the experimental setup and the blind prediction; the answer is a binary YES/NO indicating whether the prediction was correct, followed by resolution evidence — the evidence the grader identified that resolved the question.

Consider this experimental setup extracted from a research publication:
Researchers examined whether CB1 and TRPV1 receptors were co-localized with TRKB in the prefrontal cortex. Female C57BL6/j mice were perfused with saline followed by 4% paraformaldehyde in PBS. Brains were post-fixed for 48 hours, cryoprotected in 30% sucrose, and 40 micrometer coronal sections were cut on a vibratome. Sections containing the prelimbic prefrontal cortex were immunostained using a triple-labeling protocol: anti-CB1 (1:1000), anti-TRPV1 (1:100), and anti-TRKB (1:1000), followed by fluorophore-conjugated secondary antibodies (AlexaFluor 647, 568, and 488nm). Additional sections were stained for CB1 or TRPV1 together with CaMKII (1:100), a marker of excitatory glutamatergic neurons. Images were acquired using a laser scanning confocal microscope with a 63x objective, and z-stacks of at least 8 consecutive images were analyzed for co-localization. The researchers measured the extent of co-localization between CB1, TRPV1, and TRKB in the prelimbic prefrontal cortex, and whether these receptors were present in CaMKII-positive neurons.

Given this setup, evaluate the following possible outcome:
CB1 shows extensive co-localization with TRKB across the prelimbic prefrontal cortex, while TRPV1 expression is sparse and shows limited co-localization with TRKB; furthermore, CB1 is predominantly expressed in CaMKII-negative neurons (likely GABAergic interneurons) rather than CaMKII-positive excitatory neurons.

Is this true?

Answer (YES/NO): NO